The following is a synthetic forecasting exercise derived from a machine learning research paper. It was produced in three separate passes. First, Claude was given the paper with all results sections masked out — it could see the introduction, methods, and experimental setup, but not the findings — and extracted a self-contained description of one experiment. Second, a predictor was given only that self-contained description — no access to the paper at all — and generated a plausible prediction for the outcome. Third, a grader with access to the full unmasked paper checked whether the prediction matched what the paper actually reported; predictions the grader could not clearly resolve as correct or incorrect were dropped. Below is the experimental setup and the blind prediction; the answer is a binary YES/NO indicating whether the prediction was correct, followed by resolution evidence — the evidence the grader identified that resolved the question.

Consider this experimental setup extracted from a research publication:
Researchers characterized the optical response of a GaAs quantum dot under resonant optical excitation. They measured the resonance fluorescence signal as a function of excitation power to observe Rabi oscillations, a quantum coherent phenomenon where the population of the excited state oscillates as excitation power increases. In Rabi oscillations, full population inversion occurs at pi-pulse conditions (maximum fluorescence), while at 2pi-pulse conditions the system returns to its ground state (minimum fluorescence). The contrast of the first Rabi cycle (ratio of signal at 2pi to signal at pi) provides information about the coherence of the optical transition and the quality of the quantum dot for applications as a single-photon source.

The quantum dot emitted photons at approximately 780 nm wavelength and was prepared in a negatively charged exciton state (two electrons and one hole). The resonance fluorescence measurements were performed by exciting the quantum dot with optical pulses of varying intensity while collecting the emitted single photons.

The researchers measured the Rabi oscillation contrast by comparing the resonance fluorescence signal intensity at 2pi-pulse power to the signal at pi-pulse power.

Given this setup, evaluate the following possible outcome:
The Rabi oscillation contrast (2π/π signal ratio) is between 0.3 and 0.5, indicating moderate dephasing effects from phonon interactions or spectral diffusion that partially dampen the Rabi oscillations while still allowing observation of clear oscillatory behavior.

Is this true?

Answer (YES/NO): NO